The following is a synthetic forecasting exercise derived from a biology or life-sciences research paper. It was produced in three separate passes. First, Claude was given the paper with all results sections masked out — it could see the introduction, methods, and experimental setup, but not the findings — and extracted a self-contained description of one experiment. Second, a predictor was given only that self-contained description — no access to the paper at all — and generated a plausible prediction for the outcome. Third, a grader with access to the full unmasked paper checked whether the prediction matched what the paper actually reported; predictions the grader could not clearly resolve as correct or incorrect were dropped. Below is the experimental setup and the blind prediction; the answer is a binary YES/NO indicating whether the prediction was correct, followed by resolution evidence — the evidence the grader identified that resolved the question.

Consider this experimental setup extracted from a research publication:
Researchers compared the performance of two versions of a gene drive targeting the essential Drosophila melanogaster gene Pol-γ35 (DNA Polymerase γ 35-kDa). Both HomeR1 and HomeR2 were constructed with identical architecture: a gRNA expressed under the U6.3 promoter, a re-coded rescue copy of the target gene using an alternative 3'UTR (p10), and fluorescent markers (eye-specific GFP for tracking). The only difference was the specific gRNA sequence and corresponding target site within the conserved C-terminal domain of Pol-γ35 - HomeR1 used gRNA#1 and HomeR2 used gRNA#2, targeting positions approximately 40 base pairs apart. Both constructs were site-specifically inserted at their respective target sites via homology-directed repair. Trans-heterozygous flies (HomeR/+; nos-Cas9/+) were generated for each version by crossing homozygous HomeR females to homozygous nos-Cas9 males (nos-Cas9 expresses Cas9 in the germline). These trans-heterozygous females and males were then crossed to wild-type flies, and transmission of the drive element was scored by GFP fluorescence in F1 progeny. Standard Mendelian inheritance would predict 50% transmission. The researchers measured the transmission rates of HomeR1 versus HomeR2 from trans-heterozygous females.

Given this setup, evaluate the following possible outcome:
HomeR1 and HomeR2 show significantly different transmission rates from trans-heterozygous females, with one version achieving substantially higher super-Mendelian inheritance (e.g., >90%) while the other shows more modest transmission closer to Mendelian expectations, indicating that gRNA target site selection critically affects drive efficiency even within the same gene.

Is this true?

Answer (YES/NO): YES